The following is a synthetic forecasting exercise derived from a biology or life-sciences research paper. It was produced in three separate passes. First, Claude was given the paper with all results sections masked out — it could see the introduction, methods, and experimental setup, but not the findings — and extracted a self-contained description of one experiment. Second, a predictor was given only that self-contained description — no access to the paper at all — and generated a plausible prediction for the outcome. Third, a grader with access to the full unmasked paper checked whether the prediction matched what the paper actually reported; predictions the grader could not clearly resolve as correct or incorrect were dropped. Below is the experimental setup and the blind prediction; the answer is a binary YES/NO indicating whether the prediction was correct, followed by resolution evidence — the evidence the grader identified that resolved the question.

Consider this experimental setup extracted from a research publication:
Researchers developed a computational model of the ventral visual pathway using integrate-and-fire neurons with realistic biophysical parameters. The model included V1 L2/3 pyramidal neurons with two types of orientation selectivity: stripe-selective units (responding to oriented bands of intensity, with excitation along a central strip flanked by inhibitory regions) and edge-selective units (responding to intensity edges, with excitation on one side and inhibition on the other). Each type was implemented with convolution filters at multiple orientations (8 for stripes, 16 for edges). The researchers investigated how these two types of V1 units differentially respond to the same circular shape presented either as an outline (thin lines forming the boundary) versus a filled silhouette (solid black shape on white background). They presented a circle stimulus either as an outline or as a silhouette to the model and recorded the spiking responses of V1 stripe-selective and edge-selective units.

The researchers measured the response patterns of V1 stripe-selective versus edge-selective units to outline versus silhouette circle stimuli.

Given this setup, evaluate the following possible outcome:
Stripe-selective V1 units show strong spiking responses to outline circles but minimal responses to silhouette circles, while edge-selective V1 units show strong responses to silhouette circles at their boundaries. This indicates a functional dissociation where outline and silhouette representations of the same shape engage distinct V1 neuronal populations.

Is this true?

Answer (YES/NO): YES